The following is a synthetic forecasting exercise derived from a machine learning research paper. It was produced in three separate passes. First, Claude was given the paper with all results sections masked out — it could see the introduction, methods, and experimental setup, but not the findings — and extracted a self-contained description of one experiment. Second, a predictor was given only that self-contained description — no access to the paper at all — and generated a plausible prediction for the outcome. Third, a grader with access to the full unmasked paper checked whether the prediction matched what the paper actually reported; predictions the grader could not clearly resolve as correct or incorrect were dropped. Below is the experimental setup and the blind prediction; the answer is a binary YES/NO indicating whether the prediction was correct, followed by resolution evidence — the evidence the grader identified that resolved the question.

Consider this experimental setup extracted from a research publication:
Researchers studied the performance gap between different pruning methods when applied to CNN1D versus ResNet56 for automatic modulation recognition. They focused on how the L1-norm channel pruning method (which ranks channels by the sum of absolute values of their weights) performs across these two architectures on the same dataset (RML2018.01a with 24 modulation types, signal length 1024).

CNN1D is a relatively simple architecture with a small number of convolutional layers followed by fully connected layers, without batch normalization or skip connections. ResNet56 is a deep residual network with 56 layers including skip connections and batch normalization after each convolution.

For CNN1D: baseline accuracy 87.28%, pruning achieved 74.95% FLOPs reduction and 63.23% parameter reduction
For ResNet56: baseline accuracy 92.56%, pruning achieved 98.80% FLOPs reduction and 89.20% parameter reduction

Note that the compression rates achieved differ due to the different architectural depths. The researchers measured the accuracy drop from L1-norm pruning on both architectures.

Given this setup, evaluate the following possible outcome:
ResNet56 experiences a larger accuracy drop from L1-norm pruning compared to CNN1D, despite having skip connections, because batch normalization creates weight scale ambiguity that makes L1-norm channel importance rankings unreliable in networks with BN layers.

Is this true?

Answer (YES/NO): YES